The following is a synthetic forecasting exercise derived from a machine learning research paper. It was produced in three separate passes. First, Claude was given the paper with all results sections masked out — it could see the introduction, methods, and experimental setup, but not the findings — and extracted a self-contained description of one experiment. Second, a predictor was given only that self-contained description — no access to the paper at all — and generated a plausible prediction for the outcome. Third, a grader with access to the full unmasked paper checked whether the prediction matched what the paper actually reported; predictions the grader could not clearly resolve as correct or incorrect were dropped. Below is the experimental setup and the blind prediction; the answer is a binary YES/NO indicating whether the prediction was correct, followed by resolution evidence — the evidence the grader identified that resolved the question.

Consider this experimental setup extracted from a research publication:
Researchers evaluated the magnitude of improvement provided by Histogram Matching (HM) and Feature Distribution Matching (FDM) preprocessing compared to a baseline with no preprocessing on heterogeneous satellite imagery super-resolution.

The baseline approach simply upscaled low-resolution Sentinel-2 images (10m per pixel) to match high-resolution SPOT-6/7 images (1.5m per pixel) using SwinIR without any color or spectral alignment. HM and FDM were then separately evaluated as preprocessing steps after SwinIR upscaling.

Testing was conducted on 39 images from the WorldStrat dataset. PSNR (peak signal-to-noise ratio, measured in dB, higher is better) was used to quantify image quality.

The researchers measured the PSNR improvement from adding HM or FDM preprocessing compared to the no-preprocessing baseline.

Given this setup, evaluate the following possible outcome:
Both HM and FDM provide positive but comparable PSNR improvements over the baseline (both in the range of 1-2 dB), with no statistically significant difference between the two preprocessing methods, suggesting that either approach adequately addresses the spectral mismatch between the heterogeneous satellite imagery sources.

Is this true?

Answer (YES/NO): NO